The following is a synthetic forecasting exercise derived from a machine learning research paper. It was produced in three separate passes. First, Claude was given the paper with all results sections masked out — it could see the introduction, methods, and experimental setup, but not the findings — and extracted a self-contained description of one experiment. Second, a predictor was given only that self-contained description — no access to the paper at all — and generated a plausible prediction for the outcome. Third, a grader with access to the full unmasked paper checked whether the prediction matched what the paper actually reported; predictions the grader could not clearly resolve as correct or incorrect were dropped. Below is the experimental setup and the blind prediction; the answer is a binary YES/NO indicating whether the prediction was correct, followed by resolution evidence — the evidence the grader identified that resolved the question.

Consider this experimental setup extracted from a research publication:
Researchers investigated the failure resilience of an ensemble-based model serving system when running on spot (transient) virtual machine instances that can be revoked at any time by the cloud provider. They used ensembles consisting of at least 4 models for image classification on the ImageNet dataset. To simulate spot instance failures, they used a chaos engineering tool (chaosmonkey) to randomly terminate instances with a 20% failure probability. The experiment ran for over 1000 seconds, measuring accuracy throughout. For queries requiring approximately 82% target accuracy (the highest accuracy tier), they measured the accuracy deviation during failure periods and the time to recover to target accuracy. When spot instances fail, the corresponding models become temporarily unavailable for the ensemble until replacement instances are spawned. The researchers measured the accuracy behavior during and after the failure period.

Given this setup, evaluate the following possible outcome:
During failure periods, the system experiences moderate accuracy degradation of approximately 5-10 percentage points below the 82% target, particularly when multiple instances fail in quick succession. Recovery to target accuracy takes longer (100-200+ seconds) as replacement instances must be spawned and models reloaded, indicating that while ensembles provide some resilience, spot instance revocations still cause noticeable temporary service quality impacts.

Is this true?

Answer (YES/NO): NO